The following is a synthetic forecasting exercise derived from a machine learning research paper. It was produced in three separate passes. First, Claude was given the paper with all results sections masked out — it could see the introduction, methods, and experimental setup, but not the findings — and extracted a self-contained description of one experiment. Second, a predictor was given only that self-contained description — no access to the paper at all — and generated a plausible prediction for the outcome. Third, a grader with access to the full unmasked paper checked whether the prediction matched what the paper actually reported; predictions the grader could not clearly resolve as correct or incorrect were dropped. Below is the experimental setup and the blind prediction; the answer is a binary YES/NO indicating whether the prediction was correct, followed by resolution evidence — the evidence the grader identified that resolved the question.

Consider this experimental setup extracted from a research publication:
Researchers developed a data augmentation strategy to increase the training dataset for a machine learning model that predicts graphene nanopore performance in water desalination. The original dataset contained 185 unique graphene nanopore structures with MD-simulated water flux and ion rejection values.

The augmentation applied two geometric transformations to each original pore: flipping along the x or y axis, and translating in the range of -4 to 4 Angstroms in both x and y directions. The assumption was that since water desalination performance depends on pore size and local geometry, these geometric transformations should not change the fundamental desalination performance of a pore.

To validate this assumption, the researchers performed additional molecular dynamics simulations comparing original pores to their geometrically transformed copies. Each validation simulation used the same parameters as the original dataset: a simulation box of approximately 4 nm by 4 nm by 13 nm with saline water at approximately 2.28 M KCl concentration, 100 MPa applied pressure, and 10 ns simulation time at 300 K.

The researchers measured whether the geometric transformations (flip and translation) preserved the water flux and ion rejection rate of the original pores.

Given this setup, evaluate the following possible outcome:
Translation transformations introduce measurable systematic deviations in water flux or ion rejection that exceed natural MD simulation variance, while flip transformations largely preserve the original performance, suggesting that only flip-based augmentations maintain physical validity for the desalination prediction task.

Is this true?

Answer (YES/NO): NO